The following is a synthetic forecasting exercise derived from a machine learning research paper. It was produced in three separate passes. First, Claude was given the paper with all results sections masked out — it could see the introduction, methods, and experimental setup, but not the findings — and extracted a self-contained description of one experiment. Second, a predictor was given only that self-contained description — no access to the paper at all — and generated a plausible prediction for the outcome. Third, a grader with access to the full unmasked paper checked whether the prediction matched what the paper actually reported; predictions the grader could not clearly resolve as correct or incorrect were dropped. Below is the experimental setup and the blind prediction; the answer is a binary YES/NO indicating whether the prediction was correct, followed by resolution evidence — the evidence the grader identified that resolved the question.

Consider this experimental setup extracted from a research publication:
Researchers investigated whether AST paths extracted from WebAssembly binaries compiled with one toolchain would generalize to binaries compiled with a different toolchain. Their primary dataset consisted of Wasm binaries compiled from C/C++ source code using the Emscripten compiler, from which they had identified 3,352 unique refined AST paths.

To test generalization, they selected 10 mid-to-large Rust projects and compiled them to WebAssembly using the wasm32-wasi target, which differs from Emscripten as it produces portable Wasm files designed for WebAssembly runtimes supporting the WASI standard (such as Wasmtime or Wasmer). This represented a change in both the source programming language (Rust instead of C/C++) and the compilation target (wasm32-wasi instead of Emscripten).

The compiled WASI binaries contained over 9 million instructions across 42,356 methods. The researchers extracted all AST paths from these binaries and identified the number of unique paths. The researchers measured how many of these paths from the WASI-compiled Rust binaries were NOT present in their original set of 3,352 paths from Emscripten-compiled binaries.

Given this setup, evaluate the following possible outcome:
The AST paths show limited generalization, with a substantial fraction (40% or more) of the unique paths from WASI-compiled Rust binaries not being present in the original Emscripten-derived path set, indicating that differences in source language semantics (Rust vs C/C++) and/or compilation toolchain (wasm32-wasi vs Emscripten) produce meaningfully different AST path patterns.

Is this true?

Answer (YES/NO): NO